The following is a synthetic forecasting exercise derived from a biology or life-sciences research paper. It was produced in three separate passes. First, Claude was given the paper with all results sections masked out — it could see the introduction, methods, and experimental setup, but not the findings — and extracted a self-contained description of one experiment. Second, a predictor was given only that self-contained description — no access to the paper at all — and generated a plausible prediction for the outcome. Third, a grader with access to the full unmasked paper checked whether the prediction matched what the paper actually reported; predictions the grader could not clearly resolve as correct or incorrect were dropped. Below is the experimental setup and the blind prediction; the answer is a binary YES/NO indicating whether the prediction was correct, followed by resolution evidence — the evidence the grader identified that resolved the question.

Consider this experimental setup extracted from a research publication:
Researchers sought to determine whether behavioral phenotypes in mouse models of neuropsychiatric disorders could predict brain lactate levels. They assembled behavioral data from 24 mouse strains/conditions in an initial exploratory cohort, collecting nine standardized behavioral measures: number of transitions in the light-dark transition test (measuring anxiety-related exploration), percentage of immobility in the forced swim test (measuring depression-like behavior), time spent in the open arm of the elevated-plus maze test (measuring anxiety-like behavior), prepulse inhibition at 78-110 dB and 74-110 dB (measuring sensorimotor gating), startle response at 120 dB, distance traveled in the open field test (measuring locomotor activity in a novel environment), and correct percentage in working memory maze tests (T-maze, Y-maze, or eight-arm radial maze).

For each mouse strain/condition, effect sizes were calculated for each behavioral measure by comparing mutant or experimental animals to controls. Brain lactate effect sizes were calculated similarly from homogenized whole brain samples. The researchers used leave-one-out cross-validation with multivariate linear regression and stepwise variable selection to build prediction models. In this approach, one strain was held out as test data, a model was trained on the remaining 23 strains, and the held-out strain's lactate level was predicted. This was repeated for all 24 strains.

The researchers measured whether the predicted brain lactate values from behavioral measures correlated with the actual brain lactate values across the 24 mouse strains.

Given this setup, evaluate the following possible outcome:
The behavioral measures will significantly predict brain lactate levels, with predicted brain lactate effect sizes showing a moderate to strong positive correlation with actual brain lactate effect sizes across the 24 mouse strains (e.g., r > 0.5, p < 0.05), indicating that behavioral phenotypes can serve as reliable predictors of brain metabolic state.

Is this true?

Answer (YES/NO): YES